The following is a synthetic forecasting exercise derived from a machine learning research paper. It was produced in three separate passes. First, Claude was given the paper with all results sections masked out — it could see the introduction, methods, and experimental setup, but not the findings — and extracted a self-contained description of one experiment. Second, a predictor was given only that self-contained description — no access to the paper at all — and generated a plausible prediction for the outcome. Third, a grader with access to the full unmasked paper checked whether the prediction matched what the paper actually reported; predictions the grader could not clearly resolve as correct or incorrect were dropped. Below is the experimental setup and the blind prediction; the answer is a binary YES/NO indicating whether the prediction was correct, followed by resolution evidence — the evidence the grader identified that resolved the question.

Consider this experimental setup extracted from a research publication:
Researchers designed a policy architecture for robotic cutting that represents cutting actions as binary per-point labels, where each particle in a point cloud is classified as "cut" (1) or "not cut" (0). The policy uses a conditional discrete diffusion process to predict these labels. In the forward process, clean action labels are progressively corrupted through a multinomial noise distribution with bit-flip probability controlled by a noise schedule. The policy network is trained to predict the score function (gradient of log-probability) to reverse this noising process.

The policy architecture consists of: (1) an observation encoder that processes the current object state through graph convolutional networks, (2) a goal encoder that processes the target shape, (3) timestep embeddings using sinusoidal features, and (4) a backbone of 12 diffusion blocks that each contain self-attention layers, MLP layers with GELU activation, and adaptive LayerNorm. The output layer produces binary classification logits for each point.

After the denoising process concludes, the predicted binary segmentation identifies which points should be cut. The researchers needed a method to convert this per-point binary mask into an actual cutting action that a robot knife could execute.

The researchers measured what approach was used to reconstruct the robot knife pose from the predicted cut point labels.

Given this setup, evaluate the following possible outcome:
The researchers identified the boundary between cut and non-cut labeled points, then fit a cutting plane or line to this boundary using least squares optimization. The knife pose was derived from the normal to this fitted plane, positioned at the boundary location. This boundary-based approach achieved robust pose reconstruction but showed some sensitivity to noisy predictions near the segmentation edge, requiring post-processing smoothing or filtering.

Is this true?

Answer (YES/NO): NO